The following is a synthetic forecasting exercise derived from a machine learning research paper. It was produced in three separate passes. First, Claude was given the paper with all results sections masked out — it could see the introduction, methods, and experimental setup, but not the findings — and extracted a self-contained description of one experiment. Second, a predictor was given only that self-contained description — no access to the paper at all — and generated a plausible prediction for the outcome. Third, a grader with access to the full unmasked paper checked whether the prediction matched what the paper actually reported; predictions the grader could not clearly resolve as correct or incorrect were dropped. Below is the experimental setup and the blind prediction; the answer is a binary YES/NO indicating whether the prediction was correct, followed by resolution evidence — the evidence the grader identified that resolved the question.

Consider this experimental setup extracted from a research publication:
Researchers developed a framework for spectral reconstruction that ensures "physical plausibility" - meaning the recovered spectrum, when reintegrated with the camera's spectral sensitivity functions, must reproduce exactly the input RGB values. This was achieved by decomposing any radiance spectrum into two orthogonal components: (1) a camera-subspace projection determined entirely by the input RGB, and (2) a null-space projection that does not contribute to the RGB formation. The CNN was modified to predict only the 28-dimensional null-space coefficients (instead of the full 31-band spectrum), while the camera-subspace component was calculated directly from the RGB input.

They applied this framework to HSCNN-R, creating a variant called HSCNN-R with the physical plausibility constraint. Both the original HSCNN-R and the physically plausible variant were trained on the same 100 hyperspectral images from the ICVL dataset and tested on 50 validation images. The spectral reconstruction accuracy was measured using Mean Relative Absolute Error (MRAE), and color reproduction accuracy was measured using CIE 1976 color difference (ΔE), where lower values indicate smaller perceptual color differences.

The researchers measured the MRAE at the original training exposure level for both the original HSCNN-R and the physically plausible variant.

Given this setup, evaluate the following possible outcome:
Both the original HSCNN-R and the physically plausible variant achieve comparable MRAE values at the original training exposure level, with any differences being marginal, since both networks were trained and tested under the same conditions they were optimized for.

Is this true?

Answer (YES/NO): NO